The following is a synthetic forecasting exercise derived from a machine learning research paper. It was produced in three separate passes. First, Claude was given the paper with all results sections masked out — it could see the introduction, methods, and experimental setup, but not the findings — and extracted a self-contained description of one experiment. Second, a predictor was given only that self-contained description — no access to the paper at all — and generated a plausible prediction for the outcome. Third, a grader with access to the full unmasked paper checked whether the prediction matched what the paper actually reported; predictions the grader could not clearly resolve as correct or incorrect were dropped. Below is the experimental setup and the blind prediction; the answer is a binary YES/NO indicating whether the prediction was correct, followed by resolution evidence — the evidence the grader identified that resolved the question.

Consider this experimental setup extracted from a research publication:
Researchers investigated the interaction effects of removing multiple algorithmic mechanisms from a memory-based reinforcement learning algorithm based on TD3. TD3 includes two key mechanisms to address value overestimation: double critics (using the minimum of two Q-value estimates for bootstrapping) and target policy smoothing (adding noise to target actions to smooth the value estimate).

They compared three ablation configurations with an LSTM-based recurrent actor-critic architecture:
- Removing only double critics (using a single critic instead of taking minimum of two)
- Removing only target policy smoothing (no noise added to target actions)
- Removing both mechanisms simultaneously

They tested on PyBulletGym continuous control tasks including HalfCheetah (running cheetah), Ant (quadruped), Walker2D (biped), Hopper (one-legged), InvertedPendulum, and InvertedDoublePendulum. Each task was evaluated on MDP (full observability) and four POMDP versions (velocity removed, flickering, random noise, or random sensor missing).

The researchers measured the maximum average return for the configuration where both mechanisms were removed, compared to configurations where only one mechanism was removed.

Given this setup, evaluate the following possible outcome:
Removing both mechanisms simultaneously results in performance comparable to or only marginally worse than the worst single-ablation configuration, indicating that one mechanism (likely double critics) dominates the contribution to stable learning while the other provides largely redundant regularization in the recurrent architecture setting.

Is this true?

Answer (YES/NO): YES